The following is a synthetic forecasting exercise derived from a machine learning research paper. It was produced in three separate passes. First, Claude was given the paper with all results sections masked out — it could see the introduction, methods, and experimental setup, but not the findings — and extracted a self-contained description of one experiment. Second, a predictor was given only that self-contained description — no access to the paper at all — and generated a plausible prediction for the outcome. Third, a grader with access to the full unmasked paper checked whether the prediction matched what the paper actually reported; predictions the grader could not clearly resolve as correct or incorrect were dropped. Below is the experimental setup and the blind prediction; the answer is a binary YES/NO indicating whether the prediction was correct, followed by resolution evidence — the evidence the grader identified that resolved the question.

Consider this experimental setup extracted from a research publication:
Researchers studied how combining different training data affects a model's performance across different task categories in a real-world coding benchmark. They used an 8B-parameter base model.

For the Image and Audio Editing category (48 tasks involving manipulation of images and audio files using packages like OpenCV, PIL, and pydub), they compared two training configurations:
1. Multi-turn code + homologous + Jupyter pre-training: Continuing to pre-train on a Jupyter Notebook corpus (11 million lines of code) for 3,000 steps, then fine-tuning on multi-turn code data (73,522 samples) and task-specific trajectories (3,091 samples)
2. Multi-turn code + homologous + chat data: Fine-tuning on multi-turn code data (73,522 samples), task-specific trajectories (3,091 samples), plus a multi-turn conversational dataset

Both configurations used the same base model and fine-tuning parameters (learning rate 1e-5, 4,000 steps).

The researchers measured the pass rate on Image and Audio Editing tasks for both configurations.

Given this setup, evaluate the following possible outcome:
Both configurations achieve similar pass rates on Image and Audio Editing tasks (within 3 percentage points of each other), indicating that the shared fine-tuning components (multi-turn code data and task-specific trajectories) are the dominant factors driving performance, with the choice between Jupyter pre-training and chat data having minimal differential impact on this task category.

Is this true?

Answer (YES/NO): NO